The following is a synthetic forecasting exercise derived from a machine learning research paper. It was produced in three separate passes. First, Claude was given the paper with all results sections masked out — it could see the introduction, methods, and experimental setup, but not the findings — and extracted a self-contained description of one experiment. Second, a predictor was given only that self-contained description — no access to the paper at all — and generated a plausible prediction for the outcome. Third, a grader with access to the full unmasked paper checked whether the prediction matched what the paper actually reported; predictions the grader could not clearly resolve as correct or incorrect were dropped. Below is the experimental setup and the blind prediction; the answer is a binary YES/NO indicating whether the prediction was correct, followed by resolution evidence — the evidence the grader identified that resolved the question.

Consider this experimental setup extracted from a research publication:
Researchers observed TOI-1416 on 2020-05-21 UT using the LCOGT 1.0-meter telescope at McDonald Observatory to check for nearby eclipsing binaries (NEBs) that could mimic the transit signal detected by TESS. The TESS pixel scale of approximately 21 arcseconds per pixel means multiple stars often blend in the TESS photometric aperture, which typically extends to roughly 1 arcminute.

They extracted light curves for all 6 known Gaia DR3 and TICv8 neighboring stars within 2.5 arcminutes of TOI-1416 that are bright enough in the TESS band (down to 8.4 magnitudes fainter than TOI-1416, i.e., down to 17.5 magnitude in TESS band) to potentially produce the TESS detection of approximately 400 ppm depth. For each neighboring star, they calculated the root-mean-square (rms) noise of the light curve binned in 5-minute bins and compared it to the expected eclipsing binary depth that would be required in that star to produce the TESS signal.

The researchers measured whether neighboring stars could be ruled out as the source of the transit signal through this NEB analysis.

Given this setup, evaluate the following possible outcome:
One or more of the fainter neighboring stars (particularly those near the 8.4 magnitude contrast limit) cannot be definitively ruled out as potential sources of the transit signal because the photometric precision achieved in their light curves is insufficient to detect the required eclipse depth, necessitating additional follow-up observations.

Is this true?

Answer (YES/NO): NO